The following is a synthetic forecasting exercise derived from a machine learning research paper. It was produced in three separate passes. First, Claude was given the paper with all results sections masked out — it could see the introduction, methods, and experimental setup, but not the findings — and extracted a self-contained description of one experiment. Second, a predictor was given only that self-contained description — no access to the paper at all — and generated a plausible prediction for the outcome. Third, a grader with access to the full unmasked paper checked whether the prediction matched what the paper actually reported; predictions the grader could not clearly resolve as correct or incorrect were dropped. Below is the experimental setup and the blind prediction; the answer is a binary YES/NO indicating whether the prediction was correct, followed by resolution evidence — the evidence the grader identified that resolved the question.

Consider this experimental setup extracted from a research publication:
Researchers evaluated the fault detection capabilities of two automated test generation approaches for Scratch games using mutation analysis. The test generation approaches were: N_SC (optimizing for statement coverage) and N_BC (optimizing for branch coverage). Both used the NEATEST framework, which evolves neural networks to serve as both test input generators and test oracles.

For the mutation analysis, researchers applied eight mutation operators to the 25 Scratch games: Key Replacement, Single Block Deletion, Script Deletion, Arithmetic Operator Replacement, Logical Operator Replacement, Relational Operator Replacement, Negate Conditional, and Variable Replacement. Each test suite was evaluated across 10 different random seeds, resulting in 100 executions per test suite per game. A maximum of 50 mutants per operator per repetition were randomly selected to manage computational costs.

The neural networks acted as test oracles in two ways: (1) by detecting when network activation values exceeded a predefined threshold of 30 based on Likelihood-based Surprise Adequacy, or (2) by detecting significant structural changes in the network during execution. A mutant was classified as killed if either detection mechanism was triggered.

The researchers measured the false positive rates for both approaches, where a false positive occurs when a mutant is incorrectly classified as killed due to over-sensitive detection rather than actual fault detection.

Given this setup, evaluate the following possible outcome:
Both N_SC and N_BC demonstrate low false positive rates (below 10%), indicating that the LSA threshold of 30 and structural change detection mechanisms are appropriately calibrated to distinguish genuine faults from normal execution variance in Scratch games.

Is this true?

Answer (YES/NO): NO